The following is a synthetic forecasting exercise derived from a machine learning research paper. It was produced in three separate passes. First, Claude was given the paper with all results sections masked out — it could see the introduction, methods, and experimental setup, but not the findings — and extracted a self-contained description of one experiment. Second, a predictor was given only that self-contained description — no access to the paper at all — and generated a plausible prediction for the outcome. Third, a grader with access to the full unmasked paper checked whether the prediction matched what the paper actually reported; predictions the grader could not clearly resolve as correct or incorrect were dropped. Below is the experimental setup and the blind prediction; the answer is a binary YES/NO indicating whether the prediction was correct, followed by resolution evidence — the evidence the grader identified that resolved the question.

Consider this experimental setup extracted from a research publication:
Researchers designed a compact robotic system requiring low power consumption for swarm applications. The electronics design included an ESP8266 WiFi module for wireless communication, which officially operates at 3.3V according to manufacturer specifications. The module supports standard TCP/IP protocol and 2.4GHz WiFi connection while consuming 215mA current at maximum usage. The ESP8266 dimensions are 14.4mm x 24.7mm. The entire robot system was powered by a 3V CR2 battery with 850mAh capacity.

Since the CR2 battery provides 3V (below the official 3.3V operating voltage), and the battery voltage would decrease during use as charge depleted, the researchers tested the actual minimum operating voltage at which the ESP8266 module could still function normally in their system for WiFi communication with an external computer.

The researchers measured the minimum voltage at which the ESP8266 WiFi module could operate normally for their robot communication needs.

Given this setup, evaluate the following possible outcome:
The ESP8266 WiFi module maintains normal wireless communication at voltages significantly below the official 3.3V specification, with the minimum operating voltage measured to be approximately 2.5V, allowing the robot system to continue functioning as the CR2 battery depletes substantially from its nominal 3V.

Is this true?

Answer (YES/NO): NO